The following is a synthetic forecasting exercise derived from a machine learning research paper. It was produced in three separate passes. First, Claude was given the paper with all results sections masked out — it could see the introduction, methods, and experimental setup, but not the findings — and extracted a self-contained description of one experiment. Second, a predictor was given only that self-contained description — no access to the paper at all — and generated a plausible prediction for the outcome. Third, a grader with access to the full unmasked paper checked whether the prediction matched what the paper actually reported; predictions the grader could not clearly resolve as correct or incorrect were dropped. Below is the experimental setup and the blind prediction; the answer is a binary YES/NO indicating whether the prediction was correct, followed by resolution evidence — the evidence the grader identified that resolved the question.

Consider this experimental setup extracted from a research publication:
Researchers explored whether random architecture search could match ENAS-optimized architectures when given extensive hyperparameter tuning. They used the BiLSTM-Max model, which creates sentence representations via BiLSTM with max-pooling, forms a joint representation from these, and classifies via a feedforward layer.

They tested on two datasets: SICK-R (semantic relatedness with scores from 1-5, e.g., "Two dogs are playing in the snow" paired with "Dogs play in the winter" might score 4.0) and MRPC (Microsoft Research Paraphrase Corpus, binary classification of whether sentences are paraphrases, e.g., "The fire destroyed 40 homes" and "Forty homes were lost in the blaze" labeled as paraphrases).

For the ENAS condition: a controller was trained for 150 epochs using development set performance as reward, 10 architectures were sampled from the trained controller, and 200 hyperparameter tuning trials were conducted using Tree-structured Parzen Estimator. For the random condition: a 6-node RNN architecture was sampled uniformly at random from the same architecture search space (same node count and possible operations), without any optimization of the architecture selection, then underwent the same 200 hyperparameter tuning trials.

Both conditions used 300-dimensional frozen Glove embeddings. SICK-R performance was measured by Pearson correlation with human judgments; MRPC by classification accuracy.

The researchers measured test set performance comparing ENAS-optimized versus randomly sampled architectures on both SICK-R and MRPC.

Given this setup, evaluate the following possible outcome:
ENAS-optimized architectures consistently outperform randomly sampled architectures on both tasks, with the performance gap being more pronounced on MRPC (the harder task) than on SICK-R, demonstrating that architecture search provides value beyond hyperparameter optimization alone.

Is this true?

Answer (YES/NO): NO